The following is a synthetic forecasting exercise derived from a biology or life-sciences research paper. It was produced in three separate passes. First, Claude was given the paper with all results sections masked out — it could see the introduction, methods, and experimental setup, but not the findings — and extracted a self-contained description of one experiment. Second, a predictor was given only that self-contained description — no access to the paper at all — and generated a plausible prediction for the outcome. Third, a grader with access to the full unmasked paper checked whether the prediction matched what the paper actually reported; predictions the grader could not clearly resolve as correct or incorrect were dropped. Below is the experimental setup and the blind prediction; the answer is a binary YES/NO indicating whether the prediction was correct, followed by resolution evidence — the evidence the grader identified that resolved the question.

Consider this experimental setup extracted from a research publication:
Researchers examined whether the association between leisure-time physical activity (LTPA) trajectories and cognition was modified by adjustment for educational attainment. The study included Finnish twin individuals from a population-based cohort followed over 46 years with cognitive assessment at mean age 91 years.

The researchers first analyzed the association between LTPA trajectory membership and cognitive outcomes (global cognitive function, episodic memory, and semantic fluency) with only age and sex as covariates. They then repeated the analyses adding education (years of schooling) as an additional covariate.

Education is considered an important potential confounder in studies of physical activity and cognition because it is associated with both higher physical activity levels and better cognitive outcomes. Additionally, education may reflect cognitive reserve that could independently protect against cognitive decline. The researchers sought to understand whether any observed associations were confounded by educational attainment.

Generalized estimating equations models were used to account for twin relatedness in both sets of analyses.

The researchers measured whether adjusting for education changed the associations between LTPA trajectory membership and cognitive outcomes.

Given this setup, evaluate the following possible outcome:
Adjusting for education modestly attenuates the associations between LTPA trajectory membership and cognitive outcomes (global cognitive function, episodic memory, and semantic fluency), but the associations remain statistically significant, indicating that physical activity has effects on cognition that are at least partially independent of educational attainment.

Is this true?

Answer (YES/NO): NO